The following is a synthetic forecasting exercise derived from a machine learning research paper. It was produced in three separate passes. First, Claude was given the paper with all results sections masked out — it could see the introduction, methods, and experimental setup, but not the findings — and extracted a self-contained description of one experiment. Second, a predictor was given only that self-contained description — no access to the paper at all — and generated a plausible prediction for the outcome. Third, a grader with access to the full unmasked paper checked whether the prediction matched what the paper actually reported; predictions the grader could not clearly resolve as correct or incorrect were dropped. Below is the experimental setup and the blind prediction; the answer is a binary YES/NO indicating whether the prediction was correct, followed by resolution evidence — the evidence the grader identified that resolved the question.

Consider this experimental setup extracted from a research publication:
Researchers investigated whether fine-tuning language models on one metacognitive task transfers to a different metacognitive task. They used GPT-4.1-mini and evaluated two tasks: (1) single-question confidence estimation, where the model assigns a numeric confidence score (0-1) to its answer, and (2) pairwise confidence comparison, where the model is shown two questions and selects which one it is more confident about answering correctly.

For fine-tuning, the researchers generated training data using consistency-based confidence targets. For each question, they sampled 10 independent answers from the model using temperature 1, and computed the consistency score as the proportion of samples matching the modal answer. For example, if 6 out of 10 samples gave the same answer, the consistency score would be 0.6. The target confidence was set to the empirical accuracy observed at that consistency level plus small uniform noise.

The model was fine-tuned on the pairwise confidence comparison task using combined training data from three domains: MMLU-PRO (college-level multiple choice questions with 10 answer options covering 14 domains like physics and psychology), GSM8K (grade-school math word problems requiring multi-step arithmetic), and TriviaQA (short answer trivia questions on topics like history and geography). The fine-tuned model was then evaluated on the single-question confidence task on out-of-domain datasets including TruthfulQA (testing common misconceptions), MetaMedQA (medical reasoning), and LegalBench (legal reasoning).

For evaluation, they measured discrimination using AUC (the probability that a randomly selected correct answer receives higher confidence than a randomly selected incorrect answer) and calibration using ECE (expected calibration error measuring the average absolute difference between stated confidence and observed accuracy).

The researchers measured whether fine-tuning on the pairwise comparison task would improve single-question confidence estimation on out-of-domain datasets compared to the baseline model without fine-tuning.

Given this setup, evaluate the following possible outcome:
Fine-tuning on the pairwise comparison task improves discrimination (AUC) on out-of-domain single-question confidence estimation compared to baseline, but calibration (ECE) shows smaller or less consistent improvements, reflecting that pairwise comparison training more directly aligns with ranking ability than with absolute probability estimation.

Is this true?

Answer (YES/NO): NO